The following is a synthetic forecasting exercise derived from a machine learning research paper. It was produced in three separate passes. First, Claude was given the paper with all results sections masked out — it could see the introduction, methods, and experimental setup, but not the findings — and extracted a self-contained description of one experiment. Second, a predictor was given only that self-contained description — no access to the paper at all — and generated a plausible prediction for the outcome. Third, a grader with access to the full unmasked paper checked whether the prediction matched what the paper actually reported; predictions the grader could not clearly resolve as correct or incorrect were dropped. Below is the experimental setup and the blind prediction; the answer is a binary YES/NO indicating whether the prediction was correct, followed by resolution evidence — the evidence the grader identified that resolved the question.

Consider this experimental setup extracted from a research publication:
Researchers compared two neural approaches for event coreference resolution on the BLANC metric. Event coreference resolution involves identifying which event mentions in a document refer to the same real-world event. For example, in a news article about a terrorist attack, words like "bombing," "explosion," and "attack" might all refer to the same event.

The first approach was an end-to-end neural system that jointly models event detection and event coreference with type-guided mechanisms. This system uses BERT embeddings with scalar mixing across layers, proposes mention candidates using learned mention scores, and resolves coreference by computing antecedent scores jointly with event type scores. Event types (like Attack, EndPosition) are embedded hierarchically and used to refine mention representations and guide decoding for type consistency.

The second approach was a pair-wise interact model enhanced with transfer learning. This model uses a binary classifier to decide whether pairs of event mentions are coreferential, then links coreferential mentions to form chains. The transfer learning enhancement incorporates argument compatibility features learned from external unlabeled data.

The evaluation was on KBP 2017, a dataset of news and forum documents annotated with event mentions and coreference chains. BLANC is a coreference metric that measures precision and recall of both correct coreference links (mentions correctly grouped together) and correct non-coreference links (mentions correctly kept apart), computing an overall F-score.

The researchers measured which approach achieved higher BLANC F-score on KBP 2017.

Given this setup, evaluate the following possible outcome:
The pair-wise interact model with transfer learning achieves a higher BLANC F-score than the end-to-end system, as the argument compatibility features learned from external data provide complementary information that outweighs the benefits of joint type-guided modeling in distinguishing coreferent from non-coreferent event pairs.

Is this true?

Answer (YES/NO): YES